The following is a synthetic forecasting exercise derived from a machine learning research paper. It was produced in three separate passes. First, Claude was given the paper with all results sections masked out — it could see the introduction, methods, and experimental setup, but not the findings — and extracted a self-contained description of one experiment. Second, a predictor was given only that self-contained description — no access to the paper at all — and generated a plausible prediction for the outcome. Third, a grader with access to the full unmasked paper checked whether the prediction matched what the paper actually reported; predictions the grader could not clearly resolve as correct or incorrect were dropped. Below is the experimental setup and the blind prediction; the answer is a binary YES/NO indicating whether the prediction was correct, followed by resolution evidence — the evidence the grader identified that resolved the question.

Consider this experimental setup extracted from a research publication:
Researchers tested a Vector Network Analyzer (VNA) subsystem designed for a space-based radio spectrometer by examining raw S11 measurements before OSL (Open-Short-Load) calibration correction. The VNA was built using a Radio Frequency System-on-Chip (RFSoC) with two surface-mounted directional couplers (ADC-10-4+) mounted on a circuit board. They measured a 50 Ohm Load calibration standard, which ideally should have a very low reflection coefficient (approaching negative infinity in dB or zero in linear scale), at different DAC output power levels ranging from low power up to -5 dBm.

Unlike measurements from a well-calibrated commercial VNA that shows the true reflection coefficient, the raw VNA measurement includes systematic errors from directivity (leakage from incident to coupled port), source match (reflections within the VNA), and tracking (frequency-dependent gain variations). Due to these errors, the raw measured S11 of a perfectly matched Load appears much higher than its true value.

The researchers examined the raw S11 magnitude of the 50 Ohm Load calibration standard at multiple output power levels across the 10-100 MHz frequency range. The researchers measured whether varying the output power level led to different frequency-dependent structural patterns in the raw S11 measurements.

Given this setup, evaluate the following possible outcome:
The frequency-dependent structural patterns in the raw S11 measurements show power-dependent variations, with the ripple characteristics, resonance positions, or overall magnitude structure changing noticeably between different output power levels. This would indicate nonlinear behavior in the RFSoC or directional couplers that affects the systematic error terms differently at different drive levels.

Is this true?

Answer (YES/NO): NO